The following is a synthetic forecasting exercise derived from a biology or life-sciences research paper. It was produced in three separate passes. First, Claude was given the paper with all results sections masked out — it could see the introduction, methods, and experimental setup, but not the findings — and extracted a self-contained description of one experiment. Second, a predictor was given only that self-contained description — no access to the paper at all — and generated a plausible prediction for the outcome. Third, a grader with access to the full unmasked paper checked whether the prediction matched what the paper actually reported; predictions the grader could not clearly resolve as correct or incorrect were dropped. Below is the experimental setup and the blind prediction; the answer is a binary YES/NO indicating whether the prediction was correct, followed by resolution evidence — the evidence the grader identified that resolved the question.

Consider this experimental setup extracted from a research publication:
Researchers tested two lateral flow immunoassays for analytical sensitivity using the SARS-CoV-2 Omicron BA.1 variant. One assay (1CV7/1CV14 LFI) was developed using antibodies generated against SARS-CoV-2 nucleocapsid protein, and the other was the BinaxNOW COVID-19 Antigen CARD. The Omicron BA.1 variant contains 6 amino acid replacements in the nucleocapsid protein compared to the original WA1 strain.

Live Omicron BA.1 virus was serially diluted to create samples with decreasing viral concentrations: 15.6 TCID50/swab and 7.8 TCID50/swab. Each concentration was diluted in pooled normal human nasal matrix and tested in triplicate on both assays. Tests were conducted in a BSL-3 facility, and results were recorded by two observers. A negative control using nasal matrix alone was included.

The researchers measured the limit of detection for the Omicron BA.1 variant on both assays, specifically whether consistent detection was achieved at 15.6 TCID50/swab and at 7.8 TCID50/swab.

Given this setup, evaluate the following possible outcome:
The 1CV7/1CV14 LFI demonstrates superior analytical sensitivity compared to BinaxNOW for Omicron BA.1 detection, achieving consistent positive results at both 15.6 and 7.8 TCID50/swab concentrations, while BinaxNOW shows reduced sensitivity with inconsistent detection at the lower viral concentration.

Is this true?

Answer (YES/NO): NO